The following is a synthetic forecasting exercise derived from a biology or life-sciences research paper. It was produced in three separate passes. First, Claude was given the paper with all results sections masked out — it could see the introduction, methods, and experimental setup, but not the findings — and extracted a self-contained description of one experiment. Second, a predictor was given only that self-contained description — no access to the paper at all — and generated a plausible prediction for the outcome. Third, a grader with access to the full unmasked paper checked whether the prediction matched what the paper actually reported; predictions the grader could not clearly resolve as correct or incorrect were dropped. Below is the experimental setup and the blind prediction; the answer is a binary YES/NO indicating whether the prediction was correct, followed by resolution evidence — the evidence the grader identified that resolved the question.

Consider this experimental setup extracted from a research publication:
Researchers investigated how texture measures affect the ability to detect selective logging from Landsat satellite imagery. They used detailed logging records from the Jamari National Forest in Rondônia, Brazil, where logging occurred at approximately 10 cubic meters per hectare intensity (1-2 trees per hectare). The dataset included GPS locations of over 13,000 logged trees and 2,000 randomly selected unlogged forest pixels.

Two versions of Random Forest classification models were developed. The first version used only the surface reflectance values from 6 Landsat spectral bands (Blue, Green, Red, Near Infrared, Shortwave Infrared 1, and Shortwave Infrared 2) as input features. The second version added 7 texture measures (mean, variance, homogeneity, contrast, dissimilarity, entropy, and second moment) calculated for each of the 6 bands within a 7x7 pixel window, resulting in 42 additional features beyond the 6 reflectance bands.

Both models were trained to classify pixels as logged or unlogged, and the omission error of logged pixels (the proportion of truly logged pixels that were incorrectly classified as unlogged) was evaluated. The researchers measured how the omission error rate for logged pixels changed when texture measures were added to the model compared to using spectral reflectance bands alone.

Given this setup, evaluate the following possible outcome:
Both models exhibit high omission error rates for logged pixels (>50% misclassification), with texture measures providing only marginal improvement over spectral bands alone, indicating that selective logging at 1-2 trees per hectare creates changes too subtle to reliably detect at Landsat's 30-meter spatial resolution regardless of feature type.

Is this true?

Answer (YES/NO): NO